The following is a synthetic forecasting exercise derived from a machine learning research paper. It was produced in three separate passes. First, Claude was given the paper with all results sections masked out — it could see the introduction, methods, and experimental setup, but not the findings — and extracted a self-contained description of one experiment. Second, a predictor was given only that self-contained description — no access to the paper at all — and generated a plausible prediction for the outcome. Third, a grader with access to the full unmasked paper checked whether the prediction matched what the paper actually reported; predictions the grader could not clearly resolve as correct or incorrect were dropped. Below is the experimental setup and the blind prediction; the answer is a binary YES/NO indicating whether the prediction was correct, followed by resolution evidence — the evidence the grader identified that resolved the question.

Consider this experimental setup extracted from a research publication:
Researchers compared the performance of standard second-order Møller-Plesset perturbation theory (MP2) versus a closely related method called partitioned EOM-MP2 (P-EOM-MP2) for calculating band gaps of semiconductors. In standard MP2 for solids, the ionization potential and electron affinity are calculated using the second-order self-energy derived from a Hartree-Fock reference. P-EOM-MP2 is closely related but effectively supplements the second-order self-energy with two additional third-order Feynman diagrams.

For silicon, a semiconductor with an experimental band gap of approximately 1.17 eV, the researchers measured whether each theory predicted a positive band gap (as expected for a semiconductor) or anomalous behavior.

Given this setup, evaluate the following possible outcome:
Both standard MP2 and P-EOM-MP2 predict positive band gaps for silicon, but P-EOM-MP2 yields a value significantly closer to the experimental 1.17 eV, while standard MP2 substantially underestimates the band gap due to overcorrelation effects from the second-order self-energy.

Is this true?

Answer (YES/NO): NO